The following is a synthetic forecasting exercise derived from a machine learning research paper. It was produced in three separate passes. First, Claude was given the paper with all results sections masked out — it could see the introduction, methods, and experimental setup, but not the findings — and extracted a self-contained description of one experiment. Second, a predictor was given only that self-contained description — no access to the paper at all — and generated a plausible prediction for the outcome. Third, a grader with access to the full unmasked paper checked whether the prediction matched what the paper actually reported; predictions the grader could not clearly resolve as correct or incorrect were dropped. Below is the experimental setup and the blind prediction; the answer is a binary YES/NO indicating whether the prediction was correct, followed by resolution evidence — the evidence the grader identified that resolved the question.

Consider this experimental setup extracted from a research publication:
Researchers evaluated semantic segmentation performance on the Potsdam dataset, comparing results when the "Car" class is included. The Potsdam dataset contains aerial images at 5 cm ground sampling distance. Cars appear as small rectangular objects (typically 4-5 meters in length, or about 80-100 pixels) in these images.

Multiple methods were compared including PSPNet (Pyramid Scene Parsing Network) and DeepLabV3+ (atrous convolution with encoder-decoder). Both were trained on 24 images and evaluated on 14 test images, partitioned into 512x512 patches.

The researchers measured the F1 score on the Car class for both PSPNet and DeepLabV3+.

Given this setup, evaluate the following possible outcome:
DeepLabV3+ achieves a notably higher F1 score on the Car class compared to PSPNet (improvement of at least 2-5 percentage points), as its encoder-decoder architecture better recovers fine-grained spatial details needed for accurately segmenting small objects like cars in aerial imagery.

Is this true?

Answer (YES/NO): NO